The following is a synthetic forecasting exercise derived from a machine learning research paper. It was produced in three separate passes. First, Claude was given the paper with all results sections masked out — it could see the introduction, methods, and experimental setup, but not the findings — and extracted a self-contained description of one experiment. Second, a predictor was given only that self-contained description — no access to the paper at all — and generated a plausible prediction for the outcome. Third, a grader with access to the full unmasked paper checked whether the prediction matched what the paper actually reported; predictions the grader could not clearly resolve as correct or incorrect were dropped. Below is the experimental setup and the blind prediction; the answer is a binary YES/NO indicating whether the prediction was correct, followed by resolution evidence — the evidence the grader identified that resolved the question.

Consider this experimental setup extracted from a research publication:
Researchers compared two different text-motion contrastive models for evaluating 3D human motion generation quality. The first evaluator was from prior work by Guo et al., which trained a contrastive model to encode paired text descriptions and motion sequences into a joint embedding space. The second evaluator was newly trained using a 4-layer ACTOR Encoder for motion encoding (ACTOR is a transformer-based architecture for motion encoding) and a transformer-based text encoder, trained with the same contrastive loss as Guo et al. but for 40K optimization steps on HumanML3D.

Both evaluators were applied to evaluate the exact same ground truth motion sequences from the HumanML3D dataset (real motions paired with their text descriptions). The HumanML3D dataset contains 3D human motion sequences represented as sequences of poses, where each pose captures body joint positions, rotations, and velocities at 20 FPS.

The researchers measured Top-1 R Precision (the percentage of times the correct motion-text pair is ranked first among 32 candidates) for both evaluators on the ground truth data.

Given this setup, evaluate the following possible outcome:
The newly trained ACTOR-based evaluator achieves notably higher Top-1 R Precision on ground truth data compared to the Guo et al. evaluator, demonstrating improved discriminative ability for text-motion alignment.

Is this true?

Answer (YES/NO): YES